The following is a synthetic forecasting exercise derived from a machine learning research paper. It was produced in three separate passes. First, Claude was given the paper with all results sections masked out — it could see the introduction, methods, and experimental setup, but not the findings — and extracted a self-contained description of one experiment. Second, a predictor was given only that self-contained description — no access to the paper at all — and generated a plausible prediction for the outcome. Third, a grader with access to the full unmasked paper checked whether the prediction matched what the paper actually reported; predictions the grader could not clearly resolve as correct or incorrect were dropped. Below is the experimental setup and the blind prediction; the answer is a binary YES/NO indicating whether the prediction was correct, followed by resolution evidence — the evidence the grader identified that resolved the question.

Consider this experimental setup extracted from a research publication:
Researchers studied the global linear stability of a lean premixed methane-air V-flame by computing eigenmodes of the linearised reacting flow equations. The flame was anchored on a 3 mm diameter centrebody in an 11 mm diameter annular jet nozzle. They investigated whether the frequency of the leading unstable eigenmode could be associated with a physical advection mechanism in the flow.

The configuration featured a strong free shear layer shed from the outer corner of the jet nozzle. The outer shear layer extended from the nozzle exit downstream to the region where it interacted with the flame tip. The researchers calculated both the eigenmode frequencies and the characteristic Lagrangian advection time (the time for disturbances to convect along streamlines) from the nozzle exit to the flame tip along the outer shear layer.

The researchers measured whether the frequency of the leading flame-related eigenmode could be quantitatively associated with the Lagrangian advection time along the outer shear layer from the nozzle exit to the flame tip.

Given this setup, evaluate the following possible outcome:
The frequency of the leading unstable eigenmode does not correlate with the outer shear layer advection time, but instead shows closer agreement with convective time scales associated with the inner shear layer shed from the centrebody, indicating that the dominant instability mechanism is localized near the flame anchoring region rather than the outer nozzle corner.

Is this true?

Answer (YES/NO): NO